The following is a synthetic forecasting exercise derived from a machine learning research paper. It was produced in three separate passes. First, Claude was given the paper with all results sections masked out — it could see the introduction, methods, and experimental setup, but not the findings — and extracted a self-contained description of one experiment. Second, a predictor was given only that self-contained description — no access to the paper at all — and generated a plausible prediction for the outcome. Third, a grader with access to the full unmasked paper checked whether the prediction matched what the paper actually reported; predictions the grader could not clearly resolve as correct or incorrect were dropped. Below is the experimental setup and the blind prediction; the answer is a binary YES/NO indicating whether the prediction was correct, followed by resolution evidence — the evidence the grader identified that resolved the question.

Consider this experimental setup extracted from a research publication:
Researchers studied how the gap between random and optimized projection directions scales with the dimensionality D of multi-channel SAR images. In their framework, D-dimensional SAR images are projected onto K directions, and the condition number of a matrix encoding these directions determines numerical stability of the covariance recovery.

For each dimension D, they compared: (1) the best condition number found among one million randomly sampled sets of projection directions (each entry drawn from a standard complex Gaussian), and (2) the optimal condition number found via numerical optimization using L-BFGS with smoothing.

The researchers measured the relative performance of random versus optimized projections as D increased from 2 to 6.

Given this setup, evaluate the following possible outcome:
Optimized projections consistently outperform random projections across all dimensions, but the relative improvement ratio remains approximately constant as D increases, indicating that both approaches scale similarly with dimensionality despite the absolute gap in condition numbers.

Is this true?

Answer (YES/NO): NO